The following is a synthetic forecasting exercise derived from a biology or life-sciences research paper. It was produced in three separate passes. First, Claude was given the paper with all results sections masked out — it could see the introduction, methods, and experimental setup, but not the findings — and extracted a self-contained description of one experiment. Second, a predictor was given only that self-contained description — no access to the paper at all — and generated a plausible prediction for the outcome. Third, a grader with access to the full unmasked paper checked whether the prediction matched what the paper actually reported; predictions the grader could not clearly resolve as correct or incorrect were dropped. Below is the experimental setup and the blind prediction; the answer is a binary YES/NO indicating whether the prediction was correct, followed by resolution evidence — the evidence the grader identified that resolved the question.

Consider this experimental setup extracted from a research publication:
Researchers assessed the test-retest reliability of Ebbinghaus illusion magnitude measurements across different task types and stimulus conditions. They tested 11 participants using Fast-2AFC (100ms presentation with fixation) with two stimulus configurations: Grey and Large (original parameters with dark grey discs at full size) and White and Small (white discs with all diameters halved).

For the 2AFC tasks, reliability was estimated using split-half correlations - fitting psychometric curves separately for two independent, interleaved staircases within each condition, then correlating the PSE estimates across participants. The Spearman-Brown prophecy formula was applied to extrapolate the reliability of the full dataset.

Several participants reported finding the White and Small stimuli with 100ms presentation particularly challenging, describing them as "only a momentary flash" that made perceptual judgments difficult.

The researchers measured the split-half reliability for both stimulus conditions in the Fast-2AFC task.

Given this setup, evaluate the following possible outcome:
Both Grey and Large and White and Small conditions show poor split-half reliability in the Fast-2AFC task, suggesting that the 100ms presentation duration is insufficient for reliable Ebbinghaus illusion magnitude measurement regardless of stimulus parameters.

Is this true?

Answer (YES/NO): NO